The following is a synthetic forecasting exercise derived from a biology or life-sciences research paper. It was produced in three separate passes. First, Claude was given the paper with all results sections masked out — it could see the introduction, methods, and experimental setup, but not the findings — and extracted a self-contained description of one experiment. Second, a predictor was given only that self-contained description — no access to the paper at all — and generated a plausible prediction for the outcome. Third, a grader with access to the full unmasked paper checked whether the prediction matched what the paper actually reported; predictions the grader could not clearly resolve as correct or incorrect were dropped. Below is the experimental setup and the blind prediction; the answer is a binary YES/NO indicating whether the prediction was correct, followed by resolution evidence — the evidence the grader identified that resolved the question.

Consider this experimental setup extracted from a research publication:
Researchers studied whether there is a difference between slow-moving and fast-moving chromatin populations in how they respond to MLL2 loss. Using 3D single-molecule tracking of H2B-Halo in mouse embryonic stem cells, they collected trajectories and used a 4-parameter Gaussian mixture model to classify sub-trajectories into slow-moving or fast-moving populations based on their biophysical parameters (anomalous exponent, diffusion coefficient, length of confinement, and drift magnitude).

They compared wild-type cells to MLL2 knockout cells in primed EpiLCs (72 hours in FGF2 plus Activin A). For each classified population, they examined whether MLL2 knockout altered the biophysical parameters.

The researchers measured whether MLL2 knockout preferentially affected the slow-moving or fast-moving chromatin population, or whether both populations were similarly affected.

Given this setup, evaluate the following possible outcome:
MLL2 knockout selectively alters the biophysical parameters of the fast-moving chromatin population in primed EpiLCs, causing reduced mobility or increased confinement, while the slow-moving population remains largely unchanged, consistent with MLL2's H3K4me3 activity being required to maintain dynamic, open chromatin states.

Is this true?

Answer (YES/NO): NO